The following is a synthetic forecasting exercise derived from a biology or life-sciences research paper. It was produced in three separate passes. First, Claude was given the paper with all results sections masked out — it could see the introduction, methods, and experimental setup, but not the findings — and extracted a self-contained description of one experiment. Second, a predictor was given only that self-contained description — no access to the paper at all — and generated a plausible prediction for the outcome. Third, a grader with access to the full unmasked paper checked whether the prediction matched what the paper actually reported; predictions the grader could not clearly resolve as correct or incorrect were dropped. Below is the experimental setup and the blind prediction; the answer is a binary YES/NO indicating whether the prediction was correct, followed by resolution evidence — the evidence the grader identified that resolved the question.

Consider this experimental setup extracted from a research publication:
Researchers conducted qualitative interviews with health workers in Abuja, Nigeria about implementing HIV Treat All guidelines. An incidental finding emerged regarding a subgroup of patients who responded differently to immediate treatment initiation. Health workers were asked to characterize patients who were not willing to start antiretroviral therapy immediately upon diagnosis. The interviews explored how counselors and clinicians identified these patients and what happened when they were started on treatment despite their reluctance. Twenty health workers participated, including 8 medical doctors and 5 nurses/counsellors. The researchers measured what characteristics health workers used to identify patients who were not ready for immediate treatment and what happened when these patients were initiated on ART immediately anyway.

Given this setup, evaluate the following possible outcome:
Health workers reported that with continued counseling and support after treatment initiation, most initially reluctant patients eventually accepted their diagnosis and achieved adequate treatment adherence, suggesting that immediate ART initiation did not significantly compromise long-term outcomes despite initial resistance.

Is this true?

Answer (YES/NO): NO